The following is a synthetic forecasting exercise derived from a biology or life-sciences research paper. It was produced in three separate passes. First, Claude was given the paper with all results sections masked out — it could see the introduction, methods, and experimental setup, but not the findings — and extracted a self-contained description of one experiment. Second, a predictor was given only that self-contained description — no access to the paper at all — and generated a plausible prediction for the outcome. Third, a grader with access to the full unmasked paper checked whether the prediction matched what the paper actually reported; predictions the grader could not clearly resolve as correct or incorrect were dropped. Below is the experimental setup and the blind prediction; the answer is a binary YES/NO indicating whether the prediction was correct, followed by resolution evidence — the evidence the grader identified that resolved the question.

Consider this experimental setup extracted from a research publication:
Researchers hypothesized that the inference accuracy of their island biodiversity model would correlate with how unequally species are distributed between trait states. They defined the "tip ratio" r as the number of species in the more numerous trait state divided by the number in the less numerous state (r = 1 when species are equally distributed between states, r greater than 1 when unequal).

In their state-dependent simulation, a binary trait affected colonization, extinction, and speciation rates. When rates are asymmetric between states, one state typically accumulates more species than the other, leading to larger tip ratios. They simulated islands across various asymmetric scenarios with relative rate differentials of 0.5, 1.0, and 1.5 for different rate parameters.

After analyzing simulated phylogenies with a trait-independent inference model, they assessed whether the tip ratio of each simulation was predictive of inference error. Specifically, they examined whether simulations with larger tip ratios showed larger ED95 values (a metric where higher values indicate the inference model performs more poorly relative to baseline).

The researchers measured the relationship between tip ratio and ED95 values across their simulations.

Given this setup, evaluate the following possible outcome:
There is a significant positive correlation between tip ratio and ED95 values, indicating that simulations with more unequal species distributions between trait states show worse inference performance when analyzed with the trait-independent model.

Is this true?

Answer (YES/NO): NO